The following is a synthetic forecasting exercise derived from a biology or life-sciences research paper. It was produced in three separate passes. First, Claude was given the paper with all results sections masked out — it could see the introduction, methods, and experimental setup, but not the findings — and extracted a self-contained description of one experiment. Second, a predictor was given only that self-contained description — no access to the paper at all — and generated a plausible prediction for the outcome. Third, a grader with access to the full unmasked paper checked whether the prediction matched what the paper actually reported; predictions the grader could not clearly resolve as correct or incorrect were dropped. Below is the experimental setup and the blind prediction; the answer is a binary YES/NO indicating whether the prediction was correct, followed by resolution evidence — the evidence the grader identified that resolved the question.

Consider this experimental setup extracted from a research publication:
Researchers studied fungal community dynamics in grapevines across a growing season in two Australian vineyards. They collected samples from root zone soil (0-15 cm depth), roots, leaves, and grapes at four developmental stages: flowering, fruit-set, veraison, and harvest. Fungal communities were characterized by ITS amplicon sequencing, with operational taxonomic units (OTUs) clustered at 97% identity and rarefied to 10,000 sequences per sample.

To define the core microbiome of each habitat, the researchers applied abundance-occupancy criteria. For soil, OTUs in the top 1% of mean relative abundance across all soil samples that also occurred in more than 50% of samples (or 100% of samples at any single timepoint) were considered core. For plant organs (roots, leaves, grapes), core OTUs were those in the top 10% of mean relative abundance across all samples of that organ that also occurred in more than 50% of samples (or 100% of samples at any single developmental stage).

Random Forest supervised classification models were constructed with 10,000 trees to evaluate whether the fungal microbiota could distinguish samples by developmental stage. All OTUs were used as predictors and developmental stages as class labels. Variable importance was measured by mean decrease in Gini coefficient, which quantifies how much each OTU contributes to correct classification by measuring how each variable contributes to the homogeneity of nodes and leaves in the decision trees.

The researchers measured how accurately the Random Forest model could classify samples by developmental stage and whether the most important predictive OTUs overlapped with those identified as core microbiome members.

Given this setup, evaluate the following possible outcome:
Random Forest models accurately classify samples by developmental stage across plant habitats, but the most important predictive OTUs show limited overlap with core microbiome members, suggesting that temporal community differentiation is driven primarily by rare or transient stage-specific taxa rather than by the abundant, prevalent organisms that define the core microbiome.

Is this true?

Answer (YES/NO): NO